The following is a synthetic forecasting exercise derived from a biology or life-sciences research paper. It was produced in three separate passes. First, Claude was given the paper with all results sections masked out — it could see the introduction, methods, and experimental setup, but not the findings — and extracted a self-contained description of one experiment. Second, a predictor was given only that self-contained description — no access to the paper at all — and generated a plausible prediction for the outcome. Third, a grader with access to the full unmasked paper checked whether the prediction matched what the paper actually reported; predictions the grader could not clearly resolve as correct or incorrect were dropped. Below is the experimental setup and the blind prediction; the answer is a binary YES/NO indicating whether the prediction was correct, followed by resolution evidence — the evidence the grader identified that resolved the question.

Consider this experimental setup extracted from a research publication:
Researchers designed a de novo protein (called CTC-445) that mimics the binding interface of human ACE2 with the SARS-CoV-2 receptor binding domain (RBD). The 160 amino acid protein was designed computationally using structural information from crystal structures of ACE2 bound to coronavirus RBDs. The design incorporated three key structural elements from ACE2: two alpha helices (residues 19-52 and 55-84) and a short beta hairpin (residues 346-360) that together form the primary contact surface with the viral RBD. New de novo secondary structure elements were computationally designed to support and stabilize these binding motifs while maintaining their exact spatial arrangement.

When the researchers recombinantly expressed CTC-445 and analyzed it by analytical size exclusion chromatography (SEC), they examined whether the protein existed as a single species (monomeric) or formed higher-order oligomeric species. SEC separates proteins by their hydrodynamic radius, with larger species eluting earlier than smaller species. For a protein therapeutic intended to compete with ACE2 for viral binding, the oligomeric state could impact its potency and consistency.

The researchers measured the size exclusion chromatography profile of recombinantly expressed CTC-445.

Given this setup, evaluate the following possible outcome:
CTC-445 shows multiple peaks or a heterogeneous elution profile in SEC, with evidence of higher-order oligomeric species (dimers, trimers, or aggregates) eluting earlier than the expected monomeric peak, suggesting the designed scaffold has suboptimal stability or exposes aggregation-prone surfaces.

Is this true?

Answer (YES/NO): YES